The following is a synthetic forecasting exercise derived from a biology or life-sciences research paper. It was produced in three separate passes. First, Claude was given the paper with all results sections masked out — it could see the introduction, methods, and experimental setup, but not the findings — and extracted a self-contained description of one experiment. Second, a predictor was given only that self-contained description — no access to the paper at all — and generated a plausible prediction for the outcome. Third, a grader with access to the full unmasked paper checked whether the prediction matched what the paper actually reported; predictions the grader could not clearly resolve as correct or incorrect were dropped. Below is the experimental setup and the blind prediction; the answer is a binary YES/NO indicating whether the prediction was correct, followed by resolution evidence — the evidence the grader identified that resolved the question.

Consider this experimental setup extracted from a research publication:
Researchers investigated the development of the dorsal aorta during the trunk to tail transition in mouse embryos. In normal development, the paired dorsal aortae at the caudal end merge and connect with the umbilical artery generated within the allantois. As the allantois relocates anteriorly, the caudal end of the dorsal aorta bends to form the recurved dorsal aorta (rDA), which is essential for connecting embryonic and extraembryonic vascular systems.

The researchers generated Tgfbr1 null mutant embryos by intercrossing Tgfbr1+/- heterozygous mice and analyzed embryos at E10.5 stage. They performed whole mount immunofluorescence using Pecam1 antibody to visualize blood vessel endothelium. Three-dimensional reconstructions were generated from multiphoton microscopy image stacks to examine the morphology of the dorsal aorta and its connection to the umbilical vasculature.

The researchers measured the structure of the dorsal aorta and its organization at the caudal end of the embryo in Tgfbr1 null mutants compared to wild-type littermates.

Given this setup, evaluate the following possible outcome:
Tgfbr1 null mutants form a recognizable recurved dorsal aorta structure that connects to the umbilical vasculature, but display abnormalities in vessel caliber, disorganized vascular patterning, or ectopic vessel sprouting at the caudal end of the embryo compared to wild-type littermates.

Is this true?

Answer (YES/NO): NO